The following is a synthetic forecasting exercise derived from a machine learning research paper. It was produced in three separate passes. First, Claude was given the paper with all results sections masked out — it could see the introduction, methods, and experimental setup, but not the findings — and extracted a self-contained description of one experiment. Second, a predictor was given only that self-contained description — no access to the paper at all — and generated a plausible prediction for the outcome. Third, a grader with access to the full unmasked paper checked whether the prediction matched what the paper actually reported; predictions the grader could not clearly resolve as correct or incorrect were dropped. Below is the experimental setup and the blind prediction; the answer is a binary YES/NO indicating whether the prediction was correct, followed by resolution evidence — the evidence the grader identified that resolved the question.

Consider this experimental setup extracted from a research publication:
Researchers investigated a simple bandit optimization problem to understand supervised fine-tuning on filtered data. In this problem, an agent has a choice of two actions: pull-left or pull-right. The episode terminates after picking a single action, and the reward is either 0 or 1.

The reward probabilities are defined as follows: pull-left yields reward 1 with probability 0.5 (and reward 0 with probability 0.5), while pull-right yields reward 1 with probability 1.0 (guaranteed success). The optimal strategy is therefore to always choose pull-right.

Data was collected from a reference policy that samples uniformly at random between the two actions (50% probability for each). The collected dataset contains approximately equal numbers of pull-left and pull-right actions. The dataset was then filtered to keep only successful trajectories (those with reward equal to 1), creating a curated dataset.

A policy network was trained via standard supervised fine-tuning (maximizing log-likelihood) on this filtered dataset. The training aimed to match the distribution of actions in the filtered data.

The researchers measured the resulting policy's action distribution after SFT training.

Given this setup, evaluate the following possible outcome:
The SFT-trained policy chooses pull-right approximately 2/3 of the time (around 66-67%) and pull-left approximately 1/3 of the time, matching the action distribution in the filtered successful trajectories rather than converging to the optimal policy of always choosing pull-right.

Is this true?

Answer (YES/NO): YES